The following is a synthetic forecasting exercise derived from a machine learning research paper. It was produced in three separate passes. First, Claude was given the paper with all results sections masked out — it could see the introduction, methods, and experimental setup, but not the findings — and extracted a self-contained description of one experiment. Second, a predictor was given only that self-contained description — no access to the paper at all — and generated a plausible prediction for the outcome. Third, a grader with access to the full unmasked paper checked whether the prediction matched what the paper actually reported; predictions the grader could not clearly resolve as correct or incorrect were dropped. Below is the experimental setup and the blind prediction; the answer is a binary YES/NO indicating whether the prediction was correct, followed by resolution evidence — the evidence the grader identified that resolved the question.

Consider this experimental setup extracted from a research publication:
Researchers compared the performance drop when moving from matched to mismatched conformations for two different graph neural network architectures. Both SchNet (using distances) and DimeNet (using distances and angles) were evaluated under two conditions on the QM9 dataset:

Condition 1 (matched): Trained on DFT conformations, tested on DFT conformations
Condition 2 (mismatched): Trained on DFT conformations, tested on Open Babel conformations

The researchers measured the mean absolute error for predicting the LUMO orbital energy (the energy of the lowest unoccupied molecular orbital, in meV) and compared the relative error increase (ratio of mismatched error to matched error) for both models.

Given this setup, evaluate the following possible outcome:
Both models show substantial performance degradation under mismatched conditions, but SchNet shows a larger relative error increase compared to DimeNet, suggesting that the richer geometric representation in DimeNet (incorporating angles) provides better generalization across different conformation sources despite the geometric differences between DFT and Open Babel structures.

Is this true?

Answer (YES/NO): NO